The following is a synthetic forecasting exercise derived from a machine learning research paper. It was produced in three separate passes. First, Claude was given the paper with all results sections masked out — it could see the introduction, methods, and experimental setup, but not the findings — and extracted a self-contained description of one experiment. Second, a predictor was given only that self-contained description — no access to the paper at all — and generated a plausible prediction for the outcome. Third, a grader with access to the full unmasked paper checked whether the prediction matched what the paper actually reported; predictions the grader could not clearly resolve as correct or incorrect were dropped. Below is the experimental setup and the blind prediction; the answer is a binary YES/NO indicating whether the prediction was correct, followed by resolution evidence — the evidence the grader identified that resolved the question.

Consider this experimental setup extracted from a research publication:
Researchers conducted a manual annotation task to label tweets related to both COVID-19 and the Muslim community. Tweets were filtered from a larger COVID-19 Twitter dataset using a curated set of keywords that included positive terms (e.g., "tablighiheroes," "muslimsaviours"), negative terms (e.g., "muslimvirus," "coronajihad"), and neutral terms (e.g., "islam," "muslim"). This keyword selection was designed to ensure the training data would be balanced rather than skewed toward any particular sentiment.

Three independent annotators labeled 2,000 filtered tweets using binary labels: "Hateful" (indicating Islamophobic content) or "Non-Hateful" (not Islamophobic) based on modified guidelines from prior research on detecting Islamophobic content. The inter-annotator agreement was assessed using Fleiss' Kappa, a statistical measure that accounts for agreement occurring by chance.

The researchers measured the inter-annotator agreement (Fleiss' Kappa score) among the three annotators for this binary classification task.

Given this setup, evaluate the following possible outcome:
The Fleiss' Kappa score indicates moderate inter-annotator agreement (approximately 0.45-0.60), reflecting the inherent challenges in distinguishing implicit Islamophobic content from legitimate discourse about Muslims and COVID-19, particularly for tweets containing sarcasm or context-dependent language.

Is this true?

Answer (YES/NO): NO